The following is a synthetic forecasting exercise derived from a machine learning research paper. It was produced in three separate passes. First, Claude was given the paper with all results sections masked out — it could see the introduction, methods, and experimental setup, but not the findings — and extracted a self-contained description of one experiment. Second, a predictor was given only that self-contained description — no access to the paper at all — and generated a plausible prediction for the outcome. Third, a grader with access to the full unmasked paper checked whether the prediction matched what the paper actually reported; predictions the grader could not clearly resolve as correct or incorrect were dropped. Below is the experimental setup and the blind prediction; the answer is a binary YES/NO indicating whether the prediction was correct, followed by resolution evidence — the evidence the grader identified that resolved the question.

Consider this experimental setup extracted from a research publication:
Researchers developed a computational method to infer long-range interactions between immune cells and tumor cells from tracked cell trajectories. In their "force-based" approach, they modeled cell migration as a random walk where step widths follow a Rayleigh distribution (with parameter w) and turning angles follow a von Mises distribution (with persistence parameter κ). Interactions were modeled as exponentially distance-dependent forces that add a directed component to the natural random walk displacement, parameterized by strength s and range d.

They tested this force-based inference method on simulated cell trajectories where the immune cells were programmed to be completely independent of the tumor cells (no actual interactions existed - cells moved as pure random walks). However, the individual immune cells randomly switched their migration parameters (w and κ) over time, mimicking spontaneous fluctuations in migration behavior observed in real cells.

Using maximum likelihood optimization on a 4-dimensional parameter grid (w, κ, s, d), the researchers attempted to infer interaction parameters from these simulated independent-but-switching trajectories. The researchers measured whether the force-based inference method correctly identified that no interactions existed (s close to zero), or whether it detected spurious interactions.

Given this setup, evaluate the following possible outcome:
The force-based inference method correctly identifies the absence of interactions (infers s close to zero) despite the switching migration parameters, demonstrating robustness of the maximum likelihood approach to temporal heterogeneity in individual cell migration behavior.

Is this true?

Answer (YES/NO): NO